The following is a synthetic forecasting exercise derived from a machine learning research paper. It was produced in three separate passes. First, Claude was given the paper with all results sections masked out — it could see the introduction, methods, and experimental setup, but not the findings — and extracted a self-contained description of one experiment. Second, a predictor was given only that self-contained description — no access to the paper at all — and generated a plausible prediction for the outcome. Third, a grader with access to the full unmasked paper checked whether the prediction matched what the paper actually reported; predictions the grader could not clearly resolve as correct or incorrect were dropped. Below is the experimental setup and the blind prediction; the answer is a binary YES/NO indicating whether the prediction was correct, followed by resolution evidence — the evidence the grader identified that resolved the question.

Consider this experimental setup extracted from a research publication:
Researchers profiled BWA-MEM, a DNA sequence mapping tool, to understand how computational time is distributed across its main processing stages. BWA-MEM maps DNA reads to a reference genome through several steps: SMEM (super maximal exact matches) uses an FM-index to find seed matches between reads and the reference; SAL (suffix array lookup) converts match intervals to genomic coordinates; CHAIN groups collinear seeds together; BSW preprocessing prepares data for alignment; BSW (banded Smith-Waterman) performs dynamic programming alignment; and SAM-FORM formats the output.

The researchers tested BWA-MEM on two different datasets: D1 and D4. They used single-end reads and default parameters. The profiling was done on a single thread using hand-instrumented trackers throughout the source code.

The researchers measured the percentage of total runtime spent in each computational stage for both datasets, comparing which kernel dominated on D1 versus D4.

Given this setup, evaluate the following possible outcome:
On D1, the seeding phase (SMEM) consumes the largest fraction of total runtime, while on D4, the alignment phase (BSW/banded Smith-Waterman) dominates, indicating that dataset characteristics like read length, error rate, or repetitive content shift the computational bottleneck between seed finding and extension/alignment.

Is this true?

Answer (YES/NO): NO